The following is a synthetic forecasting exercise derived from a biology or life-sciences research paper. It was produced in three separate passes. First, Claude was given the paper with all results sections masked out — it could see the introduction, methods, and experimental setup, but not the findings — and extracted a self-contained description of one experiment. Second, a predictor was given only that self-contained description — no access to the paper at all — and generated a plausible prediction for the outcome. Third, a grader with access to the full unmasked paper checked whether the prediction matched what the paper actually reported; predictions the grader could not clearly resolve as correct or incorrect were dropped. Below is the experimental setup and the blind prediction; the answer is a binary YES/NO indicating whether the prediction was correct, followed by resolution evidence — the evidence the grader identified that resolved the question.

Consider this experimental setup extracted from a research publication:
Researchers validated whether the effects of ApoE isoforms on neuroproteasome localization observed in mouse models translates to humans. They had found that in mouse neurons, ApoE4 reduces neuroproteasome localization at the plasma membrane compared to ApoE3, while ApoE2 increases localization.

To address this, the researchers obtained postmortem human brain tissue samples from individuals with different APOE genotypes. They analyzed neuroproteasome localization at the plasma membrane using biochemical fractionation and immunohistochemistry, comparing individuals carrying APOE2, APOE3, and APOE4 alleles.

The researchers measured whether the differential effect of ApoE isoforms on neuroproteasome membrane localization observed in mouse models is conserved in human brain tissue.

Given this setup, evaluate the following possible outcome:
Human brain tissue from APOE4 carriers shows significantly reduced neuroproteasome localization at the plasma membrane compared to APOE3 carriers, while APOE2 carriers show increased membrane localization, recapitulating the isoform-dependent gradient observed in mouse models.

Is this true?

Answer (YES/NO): NO